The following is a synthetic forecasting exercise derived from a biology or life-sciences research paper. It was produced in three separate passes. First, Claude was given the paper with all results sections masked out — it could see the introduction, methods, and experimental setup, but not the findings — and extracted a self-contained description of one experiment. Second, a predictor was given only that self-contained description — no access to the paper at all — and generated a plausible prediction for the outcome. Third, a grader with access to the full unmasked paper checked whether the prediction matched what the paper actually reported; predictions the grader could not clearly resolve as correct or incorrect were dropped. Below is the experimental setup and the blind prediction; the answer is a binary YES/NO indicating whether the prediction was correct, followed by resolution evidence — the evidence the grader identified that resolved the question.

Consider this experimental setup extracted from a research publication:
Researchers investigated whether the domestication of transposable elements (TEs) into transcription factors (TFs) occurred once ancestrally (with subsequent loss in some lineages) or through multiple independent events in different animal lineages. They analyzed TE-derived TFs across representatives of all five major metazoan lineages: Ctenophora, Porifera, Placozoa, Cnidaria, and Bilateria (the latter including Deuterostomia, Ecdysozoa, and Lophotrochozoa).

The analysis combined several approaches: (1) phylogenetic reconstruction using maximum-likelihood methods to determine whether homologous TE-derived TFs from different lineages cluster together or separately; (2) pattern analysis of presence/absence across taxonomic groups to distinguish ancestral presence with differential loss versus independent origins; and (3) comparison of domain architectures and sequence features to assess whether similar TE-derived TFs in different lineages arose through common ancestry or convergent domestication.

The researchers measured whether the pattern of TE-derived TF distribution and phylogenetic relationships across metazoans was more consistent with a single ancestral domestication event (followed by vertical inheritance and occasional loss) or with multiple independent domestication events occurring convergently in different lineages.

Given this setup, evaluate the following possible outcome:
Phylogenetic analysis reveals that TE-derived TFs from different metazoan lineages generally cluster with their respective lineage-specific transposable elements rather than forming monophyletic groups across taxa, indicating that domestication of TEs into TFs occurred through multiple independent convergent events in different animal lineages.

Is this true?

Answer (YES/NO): YES